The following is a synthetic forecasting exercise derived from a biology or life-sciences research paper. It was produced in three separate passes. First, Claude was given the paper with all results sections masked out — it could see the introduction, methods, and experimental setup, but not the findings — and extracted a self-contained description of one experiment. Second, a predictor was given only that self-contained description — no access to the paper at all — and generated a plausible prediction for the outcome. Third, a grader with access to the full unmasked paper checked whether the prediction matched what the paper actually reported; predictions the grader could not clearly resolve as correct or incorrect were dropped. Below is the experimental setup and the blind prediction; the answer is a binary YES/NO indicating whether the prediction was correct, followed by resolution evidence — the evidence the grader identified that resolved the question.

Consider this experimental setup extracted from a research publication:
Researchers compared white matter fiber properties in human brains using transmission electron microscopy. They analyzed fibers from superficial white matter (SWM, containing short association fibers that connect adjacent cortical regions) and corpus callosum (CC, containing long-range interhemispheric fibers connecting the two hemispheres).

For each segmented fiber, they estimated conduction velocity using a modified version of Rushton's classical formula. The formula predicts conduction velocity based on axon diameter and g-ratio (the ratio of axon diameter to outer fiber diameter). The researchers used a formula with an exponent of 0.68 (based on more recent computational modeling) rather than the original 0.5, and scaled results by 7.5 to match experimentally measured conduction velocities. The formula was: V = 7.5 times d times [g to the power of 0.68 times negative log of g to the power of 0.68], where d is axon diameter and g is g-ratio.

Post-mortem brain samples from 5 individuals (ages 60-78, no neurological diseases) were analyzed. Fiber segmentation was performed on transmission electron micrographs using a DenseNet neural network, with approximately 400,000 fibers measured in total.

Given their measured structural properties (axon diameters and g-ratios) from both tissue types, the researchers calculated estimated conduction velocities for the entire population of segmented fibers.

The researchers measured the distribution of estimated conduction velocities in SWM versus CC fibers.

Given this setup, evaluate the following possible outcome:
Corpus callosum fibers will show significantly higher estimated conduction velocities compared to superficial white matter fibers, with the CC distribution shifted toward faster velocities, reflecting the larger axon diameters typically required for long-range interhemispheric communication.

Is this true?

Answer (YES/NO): YES